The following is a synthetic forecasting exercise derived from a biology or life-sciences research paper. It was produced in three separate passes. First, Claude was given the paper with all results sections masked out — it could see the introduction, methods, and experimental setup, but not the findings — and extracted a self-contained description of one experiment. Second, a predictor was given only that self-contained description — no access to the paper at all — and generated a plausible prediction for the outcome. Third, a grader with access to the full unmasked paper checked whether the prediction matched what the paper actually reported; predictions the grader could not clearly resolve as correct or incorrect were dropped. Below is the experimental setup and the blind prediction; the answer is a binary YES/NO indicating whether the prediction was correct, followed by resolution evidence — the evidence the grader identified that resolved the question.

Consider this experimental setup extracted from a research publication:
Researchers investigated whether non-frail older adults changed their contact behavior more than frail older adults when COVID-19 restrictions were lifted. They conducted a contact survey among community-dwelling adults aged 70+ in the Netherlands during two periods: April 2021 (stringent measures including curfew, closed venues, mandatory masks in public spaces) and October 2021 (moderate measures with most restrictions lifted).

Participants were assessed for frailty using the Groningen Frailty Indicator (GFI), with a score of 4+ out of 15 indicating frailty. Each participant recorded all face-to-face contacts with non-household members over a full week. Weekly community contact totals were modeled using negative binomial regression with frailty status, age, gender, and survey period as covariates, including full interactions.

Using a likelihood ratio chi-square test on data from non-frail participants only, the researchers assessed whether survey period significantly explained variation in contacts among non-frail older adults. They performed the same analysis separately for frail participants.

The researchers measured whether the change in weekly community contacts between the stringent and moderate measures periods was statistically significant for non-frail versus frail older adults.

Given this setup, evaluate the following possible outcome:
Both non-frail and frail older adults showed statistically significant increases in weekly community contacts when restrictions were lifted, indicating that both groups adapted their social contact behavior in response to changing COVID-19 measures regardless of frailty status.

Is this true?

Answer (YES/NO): YES